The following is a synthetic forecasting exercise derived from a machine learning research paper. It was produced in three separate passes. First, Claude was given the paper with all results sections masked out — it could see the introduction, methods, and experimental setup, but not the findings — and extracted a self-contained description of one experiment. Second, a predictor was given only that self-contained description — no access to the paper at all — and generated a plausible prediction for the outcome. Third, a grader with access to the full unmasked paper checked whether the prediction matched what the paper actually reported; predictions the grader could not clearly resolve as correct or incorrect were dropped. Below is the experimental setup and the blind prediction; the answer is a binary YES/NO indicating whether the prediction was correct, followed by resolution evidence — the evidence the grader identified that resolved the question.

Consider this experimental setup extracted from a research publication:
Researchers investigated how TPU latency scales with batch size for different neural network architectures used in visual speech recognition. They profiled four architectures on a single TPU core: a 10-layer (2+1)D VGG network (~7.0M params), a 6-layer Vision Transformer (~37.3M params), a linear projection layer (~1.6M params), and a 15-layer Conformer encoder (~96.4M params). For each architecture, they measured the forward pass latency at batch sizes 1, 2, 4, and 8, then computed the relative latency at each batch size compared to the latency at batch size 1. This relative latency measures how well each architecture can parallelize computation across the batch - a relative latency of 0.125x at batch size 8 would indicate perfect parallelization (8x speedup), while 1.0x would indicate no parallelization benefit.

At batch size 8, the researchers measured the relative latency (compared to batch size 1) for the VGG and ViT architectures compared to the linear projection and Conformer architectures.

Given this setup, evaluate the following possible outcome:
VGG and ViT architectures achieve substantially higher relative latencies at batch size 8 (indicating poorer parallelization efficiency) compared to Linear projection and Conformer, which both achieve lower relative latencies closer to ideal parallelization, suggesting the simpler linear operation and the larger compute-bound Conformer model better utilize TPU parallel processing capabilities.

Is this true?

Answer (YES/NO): YES